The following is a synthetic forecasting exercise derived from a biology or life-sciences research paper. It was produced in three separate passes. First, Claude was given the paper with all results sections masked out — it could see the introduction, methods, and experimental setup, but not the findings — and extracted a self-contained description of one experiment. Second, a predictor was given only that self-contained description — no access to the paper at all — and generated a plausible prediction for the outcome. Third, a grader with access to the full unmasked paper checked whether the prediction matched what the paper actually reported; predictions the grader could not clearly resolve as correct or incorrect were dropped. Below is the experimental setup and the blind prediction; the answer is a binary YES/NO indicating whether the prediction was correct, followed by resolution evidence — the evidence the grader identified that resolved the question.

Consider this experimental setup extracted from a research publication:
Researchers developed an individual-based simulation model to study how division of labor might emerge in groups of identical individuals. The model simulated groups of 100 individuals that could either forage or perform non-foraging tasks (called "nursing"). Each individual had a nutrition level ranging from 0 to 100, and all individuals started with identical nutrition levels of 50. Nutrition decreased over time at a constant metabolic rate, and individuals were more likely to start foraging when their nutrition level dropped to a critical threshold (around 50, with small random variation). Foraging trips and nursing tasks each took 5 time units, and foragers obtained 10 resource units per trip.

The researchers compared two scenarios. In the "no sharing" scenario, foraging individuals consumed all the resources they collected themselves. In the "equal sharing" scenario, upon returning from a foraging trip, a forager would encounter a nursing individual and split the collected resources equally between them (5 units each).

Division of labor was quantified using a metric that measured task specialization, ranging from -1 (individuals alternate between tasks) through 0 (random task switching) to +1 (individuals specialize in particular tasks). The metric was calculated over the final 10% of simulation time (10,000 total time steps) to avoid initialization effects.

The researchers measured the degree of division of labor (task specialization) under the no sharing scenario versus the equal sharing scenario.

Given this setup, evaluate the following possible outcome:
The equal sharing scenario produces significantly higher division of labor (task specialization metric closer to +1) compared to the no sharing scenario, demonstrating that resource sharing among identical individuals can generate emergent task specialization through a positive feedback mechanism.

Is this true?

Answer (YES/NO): YES